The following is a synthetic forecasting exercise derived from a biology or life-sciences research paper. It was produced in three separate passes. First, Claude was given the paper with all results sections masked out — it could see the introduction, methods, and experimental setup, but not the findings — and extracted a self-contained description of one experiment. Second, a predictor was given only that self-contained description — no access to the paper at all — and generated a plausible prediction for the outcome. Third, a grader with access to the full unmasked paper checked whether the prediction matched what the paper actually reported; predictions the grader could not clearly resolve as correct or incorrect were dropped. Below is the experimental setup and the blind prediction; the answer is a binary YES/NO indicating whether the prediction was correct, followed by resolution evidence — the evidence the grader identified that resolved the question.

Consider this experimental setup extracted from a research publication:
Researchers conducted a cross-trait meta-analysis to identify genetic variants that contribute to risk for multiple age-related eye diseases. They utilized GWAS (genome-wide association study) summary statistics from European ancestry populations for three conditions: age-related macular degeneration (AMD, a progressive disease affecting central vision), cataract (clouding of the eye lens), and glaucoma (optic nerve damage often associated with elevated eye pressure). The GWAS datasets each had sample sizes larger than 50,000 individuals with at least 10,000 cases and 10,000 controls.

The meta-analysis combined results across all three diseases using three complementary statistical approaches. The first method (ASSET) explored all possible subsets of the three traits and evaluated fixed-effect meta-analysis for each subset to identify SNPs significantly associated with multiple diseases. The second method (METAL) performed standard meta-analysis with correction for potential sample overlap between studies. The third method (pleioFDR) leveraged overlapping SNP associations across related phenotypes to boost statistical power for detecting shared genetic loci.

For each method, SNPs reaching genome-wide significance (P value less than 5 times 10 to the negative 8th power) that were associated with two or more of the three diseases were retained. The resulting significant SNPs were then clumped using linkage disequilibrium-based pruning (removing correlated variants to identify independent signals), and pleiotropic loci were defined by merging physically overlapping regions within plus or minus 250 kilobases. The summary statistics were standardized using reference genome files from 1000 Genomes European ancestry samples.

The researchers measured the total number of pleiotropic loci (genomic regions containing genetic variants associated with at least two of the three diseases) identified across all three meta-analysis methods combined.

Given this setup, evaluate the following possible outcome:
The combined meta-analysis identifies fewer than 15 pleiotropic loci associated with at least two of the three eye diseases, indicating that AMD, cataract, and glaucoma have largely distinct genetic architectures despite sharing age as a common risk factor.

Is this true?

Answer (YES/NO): YES